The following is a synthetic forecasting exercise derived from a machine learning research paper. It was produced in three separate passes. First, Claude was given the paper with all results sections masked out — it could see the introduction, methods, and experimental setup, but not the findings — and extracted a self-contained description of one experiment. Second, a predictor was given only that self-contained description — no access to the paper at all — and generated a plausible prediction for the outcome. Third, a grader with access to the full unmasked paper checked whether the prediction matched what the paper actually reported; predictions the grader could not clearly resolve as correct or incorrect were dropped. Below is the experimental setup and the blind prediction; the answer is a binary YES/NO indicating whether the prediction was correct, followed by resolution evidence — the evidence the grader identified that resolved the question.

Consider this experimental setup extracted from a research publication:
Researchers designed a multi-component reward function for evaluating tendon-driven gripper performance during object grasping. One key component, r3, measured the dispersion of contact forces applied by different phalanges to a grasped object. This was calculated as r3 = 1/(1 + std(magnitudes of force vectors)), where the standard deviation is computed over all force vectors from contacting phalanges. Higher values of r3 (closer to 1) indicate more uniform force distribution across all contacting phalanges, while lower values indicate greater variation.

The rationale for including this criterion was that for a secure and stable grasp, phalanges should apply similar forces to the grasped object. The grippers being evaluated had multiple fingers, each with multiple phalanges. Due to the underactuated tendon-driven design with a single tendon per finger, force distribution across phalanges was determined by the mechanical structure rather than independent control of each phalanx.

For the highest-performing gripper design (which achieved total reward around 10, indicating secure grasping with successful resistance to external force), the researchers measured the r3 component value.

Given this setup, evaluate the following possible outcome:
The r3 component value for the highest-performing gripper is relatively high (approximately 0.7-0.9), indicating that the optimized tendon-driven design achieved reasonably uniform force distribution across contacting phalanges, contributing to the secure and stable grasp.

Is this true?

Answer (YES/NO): NO